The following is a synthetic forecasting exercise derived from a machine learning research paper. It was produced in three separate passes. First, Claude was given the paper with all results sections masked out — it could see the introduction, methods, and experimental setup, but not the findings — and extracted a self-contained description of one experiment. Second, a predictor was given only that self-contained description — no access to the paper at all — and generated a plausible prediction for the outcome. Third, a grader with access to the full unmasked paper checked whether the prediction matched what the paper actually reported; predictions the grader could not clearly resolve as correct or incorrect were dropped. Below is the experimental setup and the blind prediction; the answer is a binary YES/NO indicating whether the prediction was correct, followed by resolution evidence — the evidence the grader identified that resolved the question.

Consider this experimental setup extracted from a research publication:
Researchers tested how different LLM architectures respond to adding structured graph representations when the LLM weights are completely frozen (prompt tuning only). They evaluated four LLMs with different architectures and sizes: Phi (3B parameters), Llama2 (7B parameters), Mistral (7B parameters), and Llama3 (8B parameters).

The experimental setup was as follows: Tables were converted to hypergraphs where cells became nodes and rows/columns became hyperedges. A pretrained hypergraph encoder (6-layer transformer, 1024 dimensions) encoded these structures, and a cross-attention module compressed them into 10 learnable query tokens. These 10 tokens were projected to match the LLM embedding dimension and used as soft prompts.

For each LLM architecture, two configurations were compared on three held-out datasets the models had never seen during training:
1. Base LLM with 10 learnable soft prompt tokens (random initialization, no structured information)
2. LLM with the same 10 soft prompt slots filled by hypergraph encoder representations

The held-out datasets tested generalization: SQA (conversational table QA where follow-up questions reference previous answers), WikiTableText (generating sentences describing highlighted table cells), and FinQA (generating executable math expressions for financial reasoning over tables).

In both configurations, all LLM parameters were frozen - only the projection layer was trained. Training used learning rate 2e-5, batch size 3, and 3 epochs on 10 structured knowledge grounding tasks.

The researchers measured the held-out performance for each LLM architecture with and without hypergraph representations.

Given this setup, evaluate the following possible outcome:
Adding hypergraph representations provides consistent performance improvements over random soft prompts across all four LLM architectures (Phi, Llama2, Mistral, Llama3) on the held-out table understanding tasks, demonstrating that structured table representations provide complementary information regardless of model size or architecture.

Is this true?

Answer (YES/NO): NO